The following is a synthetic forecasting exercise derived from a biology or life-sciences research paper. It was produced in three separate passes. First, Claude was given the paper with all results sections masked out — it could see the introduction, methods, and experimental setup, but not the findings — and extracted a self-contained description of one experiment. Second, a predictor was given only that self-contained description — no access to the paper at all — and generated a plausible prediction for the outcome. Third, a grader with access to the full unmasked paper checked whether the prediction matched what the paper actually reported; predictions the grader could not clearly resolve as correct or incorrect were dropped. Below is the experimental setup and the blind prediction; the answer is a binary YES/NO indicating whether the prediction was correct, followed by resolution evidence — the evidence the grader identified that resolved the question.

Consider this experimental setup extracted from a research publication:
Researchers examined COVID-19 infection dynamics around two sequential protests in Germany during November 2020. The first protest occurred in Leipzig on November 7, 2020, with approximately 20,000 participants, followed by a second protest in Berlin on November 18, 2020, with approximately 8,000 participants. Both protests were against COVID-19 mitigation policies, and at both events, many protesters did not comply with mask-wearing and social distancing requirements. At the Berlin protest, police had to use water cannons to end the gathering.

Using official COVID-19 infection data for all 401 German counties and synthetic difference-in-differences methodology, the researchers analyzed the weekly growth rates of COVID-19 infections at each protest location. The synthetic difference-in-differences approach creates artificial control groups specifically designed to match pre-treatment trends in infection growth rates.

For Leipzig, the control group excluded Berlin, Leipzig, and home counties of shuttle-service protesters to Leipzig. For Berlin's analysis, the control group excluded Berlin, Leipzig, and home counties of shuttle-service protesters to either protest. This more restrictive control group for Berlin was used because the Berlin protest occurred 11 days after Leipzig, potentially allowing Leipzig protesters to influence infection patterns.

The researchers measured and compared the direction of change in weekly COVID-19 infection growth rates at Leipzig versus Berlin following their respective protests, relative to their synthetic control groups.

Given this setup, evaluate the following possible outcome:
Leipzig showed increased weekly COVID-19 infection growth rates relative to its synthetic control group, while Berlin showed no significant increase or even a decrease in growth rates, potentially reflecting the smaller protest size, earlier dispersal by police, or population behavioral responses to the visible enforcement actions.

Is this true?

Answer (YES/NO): YES